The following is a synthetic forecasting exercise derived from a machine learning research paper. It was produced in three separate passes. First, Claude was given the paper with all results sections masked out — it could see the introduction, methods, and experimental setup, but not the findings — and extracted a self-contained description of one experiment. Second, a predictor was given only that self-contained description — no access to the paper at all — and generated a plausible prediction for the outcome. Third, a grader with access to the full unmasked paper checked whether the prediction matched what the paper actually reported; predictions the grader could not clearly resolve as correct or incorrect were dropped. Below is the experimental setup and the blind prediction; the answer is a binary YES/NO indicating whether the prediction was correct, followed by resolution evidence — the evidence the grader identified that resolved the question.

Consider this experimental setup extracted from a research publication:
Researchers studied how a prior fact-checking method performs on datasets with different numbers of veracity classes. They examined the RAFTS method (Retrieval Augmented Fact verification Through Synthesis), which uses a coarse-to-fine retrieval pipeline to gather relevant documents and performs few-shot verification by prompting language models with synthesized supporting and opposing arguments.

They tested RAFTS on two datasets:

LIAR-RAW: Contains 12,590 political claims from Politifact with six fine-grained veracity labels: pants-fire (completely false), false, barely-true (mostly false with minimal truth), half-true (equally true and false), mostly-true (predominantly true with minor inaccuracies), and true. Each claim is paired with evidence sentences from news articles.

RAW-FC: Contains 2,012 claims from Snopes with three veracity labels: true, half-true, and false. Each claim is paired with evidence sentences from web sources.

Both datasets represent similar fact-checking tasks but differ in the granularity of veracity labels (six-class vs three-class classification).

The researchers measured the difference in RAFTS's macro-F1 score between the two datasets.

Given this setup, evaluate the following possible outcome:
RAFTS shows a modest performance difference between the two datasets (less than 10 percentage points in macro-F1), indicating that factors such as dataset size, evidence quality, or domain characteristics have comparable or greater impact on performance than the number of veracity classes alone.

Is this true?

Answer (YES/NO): NO